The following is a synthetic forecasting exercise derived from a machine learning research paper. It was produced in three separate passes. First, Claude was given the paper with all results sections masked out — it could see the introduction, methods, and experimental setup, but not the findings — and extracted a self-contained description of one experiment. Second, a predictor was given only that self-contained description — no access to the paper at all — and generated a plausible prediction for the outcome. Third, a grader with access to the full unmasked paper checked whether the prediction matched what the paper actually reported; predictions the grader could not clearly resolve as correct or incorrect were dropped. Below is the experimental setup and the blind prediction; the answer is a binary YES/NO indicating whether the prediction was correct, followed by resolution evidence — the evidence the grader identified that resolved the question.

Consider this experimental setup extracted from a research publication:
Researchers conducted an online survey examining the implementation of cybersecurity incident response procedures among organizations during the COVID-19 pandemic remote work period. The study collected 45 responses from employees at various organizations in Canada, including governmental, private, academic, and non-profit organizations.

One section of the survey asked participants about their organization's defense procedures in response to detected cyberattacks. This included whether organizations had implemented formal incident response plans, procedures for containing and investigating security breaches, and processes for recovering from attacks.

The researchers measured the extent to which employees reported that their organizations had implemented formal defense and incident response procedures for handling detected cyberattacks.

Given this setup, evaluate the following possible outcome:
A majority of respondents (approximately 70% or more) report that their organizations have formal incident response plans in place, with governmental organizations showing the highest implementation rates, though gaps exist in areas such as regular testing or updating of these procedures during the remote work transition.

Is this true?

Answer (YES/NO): NO